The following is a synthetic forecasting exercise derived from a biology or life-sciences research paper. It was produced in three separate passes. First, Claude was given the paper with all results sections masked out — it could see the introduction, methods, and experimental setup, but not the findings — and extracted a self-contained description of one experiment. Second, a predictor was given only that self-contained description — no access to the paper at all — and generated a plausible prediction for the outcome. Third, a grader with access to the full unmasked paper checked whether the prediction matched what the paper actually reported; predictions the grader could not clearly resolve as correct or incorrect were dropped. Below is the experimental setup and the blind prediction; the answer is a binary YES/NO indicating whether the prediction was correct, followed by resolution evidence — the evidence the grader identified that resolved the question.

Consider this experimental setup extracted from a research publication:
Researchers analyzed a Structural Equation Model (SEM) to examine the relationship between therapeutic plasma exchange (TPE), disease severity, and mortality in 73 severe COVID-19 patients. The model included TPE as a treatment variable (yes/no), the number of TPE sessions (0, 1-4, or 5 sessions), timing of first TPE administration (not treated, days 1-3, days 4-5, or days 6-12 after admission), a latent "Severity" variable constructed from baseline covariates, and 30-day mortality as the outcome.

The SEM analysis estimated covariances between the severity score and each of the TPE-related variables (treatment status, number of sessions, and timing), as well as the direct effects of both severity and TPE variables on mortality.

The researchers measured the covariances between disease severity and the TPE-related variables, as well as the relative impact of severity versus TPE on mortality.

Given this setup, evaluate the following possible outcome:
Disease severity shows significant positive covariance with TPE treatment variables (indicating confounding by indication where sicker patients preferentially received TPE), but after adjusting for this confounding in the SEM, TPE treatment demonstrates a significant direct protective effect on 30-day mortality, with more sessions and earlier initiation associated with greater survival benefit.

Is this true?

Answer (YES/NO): NO